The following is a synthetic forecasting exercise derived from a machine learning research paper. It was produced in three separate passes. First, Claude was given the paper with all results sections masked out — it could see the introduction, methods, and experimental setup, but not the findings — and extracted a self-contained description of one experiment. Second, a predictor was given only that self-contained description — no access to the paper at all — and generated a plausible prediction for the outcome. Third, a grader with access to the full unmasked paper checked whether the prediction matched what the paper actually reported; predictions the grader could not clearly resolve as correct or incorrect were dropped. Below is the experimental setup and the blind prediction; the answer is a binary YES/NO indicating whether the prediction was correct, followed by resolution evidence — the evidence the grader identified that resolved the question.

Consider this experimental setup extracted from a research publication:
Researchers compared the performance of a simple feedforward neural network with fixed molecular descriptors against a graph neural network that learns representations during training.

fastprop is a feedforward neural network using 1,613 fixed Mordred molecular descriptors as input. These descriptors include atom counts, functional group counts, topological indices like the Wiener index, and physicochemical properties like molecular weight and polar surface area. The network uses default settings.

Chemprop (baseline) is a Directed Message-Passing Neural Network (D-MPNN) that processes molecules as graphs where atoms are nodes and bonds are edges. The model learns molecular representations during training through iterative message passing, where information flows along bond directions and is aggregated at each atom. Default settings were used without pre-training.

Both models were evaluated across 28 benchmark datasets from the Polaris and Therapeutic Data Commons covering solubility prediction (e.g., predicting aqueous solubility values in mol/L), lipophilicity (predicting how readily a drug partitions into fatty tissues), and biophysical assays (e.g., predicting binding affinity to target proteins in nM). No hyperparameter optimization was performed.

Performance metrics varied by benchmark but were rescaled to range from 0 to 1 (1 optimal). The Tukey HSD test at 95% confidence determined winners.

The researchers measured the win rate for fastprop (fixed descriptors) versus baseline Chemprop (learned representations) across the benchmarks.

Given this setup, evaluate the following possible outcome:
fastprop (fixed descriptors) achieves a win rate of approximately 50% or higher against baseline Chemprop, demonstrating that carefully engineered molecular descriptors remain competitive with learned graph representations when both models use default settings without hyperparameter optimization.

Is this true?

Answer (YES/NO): NO